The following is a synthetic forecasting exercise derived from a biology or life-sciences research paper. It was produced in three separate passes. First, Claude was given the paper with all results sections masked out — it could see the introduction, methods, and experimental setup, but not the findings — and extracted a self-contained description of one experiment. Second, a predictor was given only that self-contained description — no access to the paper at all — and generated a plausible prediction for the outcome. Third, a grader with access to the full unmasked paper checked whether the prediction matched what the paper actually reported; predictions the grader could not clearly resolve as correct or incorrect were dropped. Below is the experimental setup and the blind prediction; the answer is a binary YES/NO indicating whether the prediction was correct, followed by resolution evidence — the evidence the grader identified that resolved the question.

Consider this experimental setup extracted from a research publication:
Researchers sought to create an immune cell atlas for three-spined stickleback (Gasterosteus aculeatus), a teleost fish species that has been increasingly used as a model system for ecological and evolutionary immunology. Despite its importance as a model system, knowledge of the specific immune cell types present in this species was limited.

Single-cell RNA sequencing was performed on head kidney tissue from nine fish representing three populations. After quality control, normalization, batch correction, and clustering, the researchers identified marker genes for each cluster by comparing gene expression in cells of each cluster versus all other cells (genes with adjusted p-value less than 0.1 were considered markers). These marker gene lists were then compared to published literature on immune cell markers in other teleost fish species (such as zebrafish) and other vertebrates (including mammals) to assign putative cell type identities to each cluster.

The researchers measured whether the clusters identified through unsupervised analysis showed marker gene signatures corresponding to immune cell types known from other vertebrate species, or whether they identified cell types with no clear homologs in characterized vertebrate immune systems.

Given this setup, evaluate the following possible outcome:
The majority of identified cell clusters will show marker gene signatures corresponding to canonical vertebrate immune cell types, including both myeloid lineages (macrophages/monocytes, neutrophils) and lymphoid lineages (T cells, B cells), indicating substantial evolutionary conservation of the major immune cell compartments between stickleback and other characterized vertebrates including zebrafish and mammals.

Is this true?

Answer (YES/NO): NO